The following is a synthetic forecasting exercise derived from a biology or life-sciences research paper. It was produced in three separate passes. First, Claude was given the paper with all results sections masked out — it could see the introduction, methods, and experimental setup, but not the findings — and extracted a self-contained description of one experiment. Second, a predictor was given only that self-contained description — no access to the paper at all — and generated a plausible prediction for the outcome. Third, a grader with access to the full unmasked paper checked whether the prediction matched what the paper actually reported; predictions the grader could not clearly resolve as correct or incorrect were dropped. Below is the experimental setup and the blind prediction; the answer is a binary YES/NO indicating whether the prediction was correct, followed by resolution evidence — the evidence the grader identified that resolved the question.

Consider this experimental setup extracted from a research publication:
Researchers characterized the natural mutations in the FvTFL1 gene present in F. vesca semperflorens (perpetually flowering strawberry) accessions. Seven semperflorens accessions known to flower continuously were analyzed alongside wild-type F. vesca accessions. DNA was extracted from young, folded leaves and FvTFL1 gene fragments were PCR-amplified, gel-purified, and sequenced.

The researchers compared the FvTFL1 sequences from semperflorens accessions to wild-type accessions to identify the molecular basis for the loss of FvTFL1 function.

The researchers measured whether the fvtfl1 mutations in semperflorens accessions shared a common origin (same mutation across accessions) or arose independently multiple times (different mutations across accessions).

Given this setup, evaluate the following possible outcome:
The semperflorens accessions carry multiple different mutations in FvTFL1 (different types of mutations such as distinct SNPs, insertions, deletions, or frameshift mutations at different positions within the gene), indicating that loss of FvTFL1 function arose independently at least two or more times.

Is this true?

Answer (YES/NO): NO